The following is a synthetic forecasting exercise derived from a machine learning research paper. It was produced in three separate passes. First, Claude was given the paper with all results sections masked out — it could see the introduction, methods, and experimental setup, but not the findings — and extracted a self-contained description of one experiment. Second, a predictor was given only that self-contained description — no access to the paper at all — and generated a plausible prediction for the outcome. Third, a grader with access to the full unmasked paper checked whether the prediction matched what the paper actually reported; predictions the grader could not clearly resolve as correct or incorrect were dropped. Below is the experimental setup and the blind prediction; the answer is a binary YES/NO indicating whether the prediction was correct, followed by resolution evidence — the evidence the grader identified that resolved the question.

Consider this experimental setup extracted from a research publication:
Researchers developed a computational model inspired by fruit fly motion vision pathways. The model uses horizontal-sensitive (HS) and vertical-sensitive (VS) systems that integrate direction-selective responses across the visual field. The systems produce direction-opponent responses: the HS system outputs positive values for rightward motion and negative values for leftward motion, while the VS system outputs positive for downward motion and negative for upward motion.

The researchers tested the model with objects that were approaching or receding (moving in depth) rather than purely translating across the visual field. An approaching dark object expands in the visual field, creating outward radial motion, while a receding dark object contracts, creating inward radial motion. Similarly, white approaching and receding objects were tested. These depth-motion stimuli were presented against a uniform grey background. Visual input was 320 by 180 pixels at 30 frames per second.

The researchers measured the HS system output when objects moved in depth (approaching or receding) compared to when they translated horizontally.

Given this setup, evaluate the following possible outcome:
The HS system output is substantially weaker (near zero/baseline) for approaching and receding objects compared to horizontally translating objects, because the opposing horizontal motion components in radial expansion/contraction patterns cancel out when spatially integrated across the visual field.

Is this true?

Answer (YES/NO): YES